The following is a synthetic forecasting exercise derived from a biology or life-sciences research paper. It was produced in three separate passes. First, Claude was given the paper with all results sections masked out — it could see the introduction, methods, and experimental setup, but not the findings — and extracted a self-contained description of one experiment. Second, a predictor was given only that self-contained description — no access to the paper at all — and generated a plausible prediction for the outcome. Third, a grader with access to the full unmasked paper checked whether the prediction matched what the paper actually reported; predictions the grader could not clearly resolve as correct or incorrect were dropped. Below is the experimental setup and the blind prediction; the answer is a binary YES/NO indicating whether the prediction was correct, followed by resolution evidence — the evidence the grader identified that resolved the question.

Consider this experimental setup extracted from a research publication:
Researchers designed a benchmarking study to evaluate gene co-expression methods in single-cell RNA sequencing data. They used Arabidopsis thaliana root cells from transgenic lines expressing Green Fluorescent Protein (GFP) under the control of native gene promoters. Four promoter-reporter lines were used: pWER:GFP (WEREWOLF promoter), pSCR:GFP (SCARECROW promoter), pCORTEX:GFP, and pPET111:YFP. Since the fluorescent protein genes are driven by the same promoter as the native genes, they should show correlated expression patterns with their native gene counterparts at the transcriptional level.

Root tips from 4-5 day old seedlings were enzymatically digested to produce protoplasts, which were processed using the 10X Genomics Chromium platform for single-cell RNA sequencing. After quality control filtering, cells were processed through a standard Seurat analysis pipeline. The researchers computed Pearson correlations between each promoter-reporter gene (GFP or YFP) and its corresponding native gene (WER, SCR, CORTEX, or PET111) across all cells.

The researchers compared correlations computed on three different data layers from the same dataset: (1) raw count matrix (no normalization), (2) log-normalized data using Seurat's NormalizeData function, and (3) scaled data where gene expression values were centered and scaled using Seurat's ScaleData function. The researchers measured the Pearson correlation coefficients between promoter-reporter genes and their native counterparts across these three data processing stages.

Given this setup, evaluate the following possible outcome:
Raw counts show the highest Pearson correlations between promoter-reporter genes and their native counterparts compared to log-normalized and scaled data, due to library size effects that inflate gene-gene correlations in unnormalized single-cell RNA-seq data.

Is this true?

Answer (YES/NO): NO